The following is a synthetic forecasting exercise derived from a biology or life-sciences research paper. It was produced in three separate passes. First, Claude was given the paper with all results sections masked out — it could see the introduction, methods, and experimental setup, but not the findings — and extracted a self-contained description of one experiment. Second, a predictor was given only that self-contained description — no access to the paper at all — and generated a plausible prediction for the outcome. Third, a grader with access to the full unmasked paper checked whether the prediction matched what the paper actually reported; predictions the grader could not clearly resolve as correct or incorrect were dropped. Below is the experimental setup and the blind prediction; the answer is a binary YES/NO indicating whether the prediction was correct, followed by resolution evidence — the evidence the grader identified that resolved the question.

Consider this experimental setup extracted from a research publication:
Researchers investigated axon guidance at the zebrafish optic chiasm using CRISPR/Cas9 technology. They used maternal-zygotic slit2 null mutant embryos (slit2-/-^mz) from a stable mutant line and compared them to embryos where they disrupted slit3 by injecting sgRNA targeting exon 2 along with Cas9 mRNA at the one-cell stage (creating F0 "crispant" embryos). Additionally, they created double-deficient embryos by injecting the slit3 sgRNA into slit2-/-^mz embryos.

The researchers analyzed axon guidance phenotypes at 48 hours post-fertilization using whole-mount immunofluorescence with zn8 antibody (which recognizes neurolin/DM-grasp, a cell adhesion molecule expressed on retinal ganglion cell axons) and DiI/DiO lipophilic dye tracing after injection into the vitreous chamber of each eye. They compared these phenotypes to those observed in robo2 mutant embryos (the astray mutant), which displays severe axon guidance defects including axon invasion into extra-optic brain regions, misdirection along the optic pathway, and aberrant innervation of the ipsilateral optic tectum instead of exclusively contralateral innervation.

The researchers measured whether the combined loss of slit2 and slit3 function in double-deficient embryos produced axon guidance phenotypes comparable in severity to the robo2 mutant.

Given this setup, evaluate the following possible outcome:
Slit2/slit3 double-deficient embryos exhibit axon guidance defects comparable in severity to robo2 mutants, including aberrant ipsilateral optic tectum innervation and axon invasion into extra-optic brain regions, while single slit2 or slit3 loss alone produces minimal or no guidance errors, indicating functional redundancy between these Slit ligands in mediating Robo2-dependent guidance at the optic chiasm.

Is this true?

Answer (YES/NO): NO